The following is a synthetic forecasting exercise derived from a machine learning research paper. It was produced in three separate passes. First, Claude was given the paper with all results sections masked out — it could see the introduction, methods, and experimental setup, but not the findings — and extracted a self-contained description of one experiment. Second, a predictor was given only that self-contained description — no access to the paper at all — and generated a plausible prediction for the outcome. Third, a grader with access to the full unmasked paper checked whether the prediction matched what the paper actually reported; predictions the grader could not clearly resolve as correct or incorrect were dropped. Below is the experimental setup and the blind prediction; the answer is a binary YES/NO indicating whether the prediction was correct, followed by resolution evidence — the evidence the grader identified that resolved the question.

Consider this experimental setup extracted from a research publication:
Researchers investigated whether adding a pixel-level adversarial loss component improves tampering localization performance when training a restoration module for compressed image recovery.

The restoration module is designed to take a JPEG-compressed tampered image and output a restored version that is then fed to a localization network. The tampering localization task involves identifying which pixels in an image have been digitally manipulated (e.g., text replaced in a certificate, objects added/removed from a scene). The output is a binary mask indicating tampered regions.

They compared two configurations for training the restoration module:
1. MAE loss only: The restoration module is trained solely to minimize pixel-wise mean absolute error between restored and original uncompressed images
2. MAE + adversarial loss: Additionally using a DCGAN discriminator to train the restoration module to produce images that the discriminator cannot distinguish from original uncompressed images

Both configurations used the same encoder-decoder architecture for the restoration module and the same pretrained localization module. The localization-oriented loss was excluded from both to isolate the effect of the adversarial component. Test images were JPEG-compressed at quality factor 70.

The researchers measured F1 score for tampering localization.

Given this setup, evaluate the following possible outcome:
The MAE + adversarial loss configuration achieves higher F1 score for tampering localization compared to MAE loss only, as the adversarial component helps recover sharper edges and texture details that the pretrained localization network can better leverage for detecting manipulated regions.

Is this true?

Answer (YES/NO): YES